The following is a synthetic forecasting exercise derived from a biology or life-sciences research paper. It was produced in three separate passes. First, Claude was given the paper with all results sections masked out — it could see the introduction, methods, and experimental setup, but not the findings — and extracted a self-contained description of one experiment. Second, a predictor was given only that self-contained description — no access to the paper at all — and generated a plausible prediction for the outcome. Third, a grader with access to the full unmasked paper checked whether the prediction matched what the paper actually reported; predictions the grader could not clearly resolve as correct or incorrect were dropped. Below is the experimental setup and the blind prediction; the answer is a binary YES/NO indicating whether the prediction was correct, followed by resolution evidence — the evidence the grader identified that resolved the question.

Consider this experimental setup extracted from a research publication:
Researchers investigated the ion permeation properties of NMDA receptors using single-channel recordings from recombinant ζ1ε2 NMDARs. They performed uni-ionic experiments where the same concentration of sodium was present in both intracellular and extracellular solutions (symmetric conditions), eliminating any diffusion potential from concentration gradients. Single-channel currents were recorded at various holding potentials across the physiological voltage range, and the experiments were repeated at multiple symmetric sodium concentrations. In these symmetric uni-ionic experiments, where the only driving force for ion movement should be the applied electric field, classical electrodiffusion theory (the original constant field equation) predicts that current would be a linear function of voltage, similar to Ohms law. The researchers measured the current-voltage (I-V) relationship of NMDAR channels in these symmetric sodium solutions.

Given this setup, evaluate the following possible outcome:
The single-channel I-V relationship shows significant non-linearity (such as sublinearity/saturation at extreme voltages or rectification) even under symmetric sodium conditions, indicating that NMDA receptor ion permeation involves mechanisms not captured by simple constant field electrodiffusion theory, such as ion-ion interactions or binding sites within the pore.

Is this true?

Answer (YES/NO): YES